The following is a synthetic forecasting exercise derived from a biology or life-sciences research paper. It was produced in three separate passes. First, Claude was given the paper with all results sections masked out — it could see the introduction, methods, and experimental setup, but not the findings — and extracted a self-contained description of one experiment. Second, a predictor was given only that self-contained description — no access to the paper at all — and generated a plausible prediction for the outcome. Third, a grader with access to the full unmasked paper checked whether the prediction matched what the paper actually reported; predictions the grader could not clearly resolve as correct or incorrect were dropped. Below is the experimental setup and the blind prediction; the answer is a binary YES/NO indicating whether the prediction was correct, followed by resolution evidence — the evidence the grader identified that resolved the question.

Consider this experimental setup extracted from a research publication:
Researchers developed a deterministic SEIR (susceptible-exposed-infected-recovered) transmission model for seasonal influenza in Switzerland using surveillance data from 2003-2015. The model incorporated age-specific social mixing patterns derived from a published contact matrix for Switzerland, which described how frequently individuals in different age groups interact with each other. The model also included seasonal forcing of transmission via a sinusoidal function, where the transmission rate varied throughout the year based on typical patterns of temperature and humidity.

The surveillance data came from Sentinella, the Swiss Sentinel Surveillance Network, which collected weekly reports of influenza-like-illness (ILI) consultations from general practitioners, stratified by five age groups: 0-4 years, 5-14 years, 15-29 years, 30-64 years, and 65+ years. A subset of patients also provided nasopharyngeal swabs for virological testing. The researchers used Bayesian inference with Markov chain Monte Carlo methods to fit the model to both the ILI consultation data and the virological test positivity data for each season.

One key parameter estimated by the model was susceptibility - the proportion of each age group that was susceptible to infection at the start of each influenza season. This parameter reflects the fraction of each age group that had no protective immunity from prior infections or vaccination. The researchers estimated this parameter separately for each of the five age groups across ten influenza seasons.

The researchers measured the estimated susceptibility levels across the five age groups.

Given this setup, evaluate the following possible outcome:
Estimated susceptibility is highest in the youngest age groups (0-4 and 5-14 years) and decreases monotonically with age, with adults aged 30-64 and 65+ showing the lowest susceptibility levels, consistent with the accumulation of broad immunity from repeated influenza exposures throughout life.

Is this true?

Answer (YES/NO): NO